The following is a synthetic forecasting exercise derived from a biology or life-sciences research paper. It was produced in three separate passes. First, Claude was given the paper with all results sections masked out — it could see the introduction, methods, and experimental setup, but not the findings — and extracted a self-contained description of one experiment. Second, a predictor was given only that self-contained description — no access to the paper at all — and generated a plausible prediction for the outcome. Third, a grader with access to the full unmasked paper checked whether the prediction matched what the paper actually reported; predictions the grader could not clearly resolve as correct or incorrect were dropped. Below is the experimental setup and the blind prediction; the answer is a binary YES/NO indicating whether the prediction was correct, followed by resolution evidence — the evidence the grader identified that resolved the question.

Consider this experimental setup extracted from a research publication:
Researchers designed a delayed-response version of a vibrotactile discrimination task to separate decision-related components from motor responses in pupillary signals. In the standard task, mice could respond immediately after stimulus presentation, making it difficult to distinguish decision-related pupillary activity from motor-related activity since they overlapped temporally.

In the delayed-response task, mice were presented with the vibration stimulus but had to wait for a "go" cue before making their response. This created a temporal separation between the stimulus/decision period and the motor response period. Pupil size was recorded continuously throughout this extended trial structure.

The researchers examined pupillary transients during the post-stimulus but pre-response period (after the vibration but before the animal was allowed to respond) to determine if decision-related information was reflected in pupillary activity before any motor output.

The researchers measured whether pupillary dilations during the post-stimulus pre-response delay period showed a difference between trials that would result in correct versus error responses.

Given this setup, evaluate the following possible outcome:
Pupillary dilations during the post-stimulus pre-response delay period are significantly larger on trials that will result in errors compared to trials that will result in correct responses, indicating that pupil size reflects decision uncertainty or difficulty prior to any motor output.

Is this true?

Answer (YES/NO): NO